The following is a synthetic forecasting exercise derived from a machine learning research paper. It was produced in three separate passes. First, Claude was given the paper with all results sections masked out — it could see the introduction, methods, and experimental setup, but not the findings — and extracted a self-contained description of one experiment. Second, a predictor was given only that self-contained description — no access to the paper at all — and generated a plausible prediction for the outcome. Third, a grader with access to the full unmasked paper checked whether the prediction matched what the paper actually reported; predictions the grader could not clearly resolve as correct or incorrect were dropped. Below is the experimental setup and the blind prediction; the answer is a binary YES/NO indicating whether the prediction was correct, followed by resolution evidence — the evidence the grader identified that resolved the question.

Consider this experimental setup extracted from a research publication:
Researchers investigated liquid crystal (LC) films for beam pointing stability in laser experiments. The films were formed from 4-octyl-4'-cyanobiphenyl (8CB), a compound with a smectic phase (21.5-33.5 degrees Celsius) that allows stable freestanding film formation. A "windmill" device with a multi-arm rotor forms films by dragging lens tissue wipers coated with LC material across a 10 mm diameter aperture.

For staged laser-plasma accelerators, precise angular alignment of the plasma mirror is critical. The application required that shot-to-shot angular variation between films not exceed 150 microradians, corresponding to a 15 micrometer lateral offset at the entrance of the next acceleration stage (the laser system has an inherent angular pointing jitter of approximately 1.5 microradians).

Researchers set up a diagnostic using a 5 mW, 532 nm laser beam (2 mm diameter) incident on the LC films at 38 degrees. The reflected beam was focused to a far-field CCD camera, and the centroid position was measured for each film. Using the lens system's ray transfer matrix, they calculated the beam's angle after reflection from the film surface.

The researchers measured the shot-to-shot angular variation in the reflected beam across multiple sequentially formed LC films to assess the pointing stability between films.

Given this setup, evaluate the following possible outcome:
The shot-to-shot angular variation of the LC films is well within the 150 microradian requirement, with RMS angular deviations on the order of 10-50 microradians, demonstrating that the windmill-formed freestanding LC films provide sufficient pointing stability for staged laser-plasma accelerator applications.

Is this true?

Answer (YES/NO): NO